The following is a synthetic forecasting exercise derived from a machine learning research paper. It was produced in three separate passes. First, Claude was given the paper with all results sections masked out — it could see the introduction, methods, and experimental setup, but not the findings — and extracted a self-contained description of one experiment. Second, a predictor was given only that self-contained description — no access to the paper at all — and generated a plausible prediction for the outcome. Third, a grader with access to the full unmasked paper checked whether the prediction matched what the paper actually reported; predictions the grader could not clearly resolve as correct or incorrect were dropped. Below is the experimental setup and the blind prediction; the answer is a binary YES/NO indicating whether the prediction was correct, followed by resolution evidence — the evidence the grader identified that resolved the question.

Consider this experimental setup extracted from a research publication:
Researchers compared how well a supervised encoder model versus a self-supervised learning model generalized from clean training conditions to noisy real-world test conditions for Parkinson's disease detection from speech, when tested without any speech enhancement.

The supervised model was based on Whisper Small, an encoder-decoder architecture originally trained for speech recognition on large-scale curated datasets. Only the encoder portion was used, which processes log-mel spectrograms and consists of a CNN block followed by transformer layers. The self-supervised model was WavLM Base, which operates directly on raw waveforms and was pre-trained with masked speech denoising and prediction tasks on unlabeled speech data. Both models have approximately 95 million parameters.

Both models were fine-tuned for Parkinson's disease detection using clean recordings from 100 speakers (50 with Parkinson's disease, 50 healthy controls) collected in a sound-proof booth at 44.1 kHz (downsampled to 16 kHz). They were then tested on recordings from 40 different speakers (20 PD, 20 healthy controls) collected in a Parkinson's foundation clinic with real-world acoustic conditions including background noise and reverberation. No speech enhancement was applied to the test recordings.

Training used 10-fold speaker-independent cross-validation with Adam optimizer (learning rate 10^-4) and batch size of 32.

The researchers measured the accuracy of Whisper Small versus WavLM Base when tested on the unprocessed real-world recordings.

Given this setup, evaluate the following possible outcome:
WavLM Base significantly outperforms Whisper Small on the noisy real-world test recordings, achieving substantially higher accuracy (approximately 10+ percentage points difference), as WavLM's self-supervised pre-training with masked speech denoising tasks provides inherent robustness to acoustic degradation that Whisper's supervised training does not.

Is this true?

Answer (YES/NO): NO